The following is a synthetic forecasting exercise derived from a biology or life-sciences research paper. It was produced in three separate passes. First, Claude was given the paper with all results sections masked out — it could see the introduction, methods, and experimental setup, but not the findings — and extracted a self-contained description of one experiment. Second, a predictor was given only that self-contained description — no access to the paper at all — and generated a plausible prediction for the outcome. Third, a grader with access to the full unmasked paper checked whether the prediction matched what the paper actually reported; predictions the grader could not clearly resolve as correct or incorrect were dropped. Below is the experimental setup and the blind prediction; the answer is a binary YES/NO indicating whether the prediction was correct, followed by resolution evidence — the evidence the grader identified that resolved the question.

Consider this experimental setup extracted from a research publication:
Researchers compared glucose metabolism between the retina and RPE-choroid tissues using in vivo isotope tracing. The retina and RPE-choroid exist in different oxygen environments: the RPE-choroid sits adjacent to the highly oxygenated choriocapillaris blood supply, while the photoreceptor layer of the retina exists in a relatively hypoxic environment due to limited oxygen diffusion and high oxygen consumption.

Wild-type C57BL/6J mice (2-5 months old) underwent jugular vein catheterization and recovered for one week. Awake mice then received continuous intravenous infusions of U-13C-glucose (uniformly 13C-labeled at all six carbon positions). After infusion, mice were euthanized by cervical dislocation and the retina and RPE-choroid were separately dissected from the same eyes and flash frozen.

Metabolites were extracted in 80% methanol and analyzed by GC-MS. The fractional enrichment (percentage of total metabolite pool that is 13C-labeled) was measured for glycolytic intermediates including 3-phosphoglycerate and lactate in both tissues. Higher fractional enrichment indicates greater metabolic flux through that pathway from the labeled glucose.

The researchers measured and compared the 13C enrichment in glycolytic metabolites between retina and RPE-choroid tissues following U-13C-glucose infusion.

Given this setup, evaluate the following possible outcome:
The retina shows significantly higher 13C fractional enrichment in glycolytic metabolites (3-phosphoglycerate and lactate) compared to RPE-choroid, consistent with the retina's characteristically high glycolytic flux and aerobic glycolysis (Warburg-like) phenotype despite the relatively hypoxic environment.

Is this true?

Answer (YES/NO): YES